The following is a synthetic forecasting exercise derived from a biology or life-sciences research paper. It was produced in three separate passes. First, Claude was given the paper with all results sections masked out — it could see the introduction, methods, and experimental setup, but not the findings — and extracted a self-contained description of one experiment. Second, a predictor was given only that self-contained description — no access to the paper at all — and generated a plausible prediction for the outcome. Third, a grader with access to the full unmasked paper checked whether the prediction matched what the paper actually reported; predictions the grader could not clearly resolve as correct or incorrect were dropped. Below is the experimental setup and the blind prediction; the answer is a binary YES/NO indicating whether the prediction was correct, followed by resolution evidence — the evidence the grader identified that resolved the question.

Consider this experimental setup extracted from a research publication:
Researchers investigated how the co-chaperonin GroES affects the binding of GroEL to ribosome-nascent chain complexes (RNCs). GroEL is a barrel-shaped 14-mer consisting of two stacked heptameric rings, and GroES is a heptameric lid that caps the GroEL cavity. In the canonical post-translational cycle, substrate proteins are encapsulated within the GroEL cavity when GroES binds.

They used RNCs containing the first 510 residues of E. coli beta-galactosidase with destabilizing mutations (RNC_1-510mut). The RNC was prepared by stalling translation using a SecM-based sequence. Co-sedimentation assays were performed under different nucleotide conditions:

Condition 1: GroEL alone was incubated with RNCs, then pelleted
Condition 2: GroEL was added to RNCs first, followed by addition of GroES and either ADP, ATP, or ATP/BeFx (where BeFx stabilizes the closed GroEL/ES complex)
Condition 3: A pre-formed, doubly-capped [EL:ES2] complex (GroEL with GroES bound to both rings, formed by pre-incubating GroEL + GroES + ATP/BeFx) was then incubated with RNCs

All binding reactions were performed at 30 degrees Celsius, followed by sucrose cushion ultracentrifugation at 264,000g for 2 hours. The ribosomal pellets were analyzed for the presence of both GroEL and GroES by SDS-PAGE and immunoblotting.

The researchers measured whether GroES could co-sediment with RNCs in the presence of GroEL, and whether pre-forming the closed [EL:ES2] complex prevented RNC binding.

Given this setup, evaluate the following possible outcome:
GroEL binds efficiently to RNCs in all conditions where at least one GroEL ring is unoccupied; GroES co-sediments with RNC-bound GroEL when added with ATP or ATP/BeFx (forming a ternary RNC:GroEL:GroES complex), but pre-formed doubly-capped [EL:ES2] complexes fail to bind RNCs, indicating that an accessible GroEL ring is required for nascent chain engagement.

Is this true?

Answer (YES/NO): YES